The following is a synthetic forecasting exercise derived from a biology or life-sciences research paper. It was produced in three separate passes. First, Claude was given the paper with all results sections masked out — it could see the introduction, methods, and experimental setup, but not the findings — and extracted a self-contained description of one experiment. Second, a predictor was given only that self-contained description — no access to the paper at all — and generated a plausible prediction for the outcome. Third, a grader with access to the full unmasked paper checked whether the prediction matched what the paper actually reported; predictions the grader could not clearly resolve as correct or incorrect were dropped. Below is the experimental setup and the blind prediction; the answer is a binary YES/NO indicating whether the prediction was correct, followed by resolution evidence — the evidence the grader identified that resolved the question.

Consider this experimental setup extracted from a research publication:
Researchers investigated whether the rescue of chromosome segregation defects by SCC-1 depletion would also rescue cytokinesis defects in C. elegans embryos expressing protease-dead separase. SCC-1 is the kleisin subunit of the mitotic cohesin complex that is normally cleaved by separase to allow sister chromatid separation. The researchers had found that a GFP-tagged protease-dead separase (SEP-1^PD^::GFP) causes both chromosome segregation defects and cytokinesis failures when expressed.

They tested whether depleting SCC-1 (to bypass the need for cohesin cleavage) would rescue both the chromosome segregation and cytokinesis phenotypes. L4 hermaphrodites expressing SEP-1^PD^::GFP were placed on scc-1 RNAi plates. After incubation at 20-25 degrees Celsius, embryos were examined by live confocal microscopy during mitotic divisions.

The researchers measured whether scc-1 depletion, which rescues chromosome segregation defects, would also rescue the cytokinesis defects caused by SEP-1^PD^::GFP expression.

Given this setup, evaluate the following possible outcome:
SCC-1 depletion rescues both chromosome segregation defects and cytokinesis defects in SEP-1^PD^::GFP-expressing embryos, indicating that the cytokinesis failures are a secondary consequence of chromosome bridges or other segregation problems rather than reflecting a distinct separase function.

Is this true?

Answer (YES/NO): NO